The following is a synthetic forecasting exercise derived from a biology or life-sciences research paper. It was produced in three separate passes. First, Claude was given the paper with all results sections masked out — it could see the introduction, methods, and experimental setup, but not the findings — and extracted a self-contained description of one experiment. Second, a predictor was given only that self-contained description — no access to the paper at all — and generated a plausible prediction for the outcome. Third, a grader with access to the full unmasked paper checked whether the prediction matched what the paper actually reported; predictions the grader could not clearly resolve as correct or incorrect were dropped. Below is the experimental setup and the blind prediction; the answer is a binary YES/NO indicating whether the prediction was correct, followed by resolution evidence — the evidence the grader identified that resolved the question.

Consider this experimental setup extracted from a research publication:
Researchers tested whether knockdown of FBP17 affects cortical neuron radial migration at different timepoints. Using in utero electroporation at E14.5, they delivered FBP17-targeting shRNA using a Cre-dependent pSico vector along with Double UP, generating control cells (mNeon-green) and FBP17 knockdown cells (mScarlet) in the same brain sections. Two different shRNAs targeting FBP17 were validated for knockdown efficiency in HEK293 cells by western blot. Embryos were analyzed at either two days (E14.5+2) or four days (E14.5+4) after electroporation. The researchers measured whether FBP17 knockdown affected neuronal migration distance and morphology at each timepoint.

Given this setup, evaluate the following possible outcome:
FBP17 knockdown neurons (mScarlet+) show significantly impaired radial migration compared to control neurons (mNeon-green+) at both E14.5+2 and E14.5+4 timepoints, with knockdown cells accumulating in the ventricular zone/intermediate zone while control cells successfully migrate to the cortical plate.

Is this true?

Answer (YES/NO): NO